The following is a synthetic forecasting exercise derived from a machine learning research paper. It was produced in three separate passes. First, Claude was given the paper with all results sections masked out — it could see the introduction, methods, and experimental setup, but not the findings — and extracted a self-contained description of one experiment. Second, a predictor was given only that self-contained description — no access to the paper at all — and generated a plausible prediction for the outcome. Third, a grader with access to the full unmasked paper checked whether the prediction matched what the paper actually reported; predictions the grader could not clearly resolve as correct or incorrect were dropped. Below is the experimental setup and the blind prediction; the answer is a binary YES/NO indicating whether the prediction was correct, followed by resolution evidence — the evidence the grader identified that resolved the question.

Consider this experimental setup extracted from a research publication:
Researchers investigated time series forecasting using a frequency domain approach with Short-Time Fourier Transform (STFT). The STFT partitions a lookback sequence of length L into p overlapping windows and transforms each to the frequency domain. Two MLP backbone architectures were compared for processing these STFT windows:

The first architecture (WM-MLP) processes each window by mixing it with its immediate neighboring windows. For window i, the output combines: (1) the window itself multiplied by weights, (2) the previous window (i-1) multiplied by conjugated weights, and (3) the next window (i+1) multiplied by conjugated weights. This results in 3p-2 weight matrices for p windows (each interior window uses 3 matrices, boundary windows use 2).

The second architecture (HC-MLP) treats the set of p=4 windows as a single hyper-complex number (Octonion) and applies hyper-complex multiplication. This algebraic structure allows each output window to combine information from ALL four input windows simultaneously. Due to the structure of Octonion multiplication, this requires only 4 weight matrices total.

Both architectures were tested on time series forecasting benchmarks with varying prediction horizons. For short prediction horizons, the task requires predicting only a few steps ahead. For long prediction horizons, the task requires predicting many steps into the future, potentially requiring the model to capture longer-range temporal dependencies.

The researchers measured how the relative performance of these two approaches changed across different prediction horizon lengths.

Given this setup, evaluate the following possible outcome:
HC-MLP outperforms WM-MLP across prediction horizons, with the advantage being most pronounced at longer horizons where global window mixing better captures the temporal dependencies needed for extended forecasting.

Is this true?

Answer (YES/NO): NO